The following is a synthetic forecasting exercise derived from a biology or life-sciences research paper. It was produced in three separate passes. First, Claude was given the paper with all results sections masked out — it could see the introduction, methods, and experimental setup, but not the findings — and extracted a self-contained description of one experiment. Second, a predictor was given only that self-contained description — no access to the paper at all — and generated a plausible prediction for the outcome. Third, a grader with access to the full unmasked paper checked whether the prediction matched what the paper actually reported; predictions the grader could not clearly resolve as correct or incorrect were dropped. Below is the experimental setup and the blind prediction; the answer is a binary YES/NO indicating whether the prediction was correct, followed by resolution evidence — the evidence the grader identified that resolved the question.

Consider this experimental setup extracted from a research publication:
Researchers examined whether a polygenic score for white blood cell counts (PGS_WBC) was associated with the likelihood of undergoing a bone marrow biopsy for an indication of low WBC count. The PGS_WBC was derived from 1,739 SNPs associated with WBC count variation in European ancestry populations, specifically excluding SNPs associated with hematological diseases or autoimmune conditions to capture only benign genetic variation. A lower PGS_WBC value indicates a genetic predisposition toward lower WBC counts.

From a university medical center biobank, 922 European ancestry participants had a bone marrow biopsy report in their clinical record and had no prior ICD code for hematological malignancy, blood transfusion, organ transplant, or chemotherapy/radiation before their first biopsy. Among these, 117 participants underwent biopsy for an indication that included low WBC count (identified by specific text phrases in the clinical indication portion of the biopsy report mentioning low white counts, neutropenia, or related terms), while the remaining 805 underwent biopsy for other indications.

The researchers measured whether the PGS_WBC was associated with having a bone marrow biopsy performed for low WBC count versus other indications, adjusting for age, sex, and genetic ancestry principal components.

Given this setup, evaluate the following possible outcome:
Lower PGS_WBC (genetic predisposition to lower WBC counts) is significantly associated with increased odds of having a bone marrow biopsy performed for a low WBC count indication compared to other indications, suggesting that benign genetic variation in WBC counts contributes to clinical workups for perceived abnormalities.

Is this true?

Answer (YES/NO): YES